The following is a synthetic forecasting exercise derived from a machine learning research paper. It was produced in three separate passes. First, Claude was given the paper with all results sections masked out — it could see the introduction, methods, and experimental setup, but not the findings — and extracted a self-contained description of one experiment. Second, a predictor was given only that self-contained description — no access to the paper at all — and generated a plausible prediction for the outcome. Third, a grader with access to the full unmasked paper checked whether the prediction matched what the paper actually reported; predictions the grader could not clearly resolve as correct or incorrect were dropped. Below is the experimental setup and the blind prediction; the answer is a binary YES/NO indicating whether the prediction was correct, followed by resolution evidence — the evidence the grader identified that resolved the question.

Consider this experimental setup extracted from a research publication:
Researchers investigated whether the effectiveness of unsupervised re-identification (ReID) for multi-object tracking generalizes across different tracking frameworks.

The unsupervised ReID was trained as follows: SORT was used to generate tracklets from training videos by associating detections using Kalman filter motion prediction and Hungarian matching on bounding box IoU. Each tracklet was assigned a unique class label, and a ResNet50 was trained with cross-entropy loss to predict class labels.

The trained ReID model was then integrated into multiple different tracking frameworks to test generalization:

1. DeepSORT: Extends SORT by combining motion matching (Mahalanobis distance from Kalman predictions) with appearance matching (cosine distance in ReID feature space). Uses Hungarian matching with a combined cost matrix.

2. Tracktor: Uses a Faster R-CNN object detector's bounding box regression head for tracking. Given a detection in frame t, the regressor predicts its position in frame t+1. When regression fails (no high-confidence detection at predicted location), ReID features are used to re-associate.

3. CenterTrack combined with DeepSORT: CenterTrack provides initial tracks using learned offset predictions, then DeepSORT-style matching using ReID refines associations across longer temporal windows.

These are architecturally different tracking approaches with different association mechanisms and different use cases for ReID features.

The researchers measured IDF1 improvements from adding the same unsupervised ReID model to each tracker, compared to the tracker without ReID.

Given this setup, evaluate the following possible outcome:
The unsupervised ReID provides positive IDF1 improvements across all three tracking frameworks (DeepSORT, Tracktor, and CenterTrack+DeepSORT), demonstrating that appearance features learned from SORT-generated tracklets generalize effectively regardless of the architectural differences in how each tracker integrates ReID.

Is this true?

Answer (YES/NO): YES